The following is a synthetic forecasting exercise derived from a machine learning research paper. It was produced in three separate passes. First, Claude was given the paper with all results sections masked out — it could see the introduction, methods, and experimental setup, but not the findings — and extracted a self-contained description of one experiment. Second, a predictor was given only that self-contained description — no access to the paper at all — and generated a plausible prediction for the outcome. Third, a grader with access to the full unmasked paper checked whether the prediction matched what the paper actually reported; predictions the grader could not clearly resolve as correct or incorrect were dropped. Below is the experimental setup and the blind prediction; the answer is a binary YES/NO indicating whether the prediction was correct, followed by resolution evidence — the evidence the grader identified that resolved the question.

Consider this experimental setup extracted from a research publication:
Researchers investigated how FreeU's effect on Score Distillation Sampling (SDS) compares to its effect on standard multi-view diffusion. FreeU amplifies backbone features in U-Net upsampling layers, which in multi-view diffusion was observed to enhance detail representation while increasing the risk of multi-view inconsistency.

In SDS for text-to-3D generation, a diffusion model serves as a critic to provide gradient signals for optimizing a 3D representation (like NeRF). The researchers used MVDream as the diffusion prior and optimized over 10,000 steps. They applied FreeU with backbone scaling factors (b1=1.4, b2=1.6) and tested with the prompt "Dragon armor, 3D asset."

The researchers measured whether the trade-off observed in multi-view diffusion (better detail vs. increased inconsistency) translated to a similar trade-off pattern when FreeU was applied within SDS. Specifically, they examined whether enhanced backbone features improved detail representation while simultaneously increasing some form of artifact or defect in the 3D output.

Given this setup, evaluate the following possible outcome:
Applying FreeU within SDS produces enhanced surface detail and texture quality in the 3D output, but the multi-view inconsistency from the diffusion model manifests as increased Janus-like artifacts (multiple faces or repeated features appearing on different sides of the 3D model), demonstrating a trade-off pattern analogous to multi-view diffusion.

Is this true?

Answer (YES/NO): NO